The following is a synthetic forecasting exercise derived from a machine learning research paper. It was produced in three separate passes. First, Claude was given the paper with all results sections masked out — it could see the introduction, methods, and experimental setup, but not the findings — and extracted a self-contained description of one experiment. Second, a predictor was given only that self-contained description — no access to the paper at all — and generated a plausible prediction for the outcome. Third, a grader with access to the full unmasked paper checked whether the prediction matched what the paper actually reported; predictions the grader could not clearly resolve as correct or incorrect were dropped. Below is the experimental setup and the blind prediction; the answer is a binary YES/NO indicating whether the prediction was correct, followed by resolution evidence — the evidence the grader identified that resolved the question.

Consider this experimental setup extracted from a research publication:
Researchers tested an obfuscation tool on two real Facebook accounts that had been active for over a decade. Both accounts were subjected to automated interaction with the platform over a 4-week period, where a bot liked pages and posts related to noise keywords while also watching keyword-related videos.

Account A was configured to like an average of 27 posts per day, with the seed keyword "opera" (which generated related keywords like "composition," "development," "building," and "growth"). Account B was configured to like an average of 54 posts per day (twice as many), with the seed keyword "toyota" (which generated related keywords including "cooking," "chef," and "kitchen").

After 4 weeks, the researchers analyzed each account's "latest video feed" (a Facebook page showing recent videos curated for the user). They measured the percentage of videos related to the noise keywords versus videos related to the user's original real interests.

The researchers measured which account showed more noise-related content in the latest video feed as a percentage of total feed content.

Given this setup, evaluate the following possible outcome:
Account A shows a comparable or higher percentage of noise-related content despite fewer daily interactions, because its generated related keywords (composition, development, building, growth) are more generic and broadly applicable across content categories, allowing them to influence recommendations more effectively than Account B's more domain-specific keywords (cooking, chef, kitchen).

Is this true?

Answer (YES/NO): NO